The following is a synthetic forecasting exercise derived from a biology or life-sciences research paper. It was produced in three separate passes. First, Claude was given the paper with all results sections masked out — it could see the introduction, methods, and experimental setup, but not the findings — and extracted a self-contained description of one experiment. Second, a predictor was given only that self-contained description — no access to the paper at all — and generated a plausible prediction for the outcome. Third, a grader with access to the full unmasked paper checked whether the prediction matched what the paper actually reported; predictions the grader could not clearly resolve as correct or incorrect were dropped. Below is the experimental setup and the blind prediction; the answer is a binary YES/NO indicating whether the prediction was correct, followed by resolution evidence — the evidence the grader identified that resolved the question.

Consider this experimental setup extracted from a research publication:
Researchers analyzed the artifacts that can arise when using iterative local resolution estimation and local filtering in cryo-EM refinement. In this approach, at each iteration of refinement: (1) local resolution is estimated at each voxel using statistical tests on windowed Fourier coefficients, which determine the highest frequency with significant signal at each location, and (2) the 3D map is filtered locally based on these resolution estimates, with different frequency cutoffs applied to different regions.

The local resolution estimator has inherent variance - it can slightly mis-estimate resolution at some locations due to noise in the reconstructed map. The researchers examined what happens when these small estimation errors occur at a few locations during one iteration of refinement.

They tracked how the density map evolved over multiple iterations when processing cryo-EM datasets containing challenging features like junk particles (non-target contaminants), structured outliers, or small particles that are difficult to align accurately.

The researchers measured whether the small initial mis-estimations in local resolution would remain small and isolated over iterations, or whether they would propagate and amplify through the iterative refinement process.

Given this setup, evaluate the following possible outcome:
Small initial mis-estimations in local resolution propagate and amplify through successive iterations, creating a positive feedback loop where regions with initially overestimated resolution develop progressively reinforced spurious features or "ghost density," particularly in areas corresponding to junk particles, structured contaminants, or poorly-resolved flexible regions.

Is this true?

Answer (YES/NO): YES